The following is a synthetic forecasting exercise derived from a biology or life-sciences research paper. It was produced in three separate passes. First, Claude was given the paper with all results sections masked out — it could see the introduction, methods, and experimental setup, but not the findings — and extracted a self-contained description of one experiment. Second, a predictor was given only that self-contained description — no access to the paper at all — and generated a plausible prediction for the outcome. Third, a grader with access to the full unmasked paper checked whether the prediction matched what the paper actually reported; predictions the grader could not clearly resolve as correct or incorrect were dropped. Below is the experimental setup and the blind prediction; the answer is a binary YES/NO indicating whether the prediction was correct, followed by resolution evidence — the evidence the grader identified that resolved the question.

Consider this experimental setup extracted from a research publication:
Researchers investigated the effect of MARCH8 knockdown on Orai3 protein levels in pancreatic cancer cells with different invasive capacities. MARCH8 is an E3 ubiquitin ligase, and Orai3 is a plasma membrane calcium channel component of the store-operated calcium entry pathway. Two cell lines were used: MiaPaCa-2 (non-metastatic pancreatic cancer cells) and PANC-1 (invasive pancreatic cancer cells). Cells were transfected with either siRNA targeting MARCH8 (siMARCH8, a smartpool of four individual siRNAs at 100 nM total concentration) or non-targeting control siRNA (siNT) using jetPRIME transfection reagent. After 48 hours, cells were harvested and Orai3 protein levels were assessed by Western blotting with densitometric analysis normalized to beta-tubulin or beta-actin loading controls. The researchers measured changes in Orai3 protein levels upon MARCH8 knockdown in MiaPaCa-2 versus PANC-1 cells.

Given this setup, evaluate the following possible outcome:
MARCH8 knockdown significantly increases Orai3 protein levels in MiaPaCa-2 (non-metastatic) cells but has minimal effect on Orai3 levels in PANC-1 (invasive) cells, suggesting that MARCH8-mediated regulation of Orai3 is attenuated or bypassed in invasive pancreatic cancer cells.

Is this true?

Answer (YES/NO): NO